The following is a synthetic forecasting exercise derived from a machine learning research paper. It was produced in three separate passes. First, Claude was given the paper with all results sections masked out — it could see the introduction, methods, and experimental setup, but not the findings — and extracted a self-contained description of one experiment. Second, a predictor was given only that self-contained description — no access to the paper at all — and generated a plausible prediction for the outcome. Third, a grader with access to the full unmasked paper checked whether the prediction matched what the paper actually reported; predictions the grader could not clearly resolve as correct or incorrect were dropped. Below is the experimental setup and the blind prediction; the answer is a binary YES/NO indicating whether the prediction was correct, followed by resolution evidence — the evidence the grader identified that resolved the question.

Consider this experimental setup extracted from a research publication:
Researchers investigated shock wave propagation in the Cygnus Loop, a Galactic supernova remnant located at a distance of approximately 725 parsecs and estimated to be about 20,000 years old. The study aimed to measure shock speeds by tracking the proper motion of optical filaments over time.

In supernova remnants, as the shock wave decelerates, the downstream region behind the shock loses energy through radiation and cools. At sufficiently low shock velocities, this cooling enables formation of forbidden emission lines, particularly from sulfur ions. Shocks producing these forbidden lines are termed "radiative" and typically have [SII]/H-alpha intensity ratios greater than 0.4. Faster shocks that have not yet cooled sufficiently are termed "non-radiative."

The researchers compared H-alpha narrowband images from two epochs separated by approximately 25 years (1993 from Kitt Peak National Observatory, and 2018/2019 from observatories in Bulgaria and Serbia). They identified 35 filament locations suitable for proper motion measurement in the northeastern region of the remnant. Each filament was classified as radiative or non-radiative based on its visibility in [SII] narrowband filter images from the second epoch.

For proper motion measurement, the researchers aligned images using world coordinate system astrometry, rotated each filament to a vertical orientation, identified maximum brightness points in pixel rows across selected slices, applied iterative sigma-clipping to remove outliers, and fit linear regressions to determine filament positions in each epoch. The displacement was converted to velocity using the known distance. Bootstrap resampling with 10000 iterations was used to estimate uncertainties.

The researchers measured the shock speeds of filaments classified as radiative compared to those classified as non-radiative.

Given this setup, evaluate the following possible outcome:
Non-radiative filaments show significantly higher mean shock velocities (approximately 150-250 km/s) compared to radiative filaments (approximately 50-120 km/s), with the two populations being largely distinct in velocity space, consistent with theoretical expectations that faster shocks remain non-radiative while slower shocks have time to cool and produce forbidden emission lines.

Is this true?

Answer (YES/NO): NO